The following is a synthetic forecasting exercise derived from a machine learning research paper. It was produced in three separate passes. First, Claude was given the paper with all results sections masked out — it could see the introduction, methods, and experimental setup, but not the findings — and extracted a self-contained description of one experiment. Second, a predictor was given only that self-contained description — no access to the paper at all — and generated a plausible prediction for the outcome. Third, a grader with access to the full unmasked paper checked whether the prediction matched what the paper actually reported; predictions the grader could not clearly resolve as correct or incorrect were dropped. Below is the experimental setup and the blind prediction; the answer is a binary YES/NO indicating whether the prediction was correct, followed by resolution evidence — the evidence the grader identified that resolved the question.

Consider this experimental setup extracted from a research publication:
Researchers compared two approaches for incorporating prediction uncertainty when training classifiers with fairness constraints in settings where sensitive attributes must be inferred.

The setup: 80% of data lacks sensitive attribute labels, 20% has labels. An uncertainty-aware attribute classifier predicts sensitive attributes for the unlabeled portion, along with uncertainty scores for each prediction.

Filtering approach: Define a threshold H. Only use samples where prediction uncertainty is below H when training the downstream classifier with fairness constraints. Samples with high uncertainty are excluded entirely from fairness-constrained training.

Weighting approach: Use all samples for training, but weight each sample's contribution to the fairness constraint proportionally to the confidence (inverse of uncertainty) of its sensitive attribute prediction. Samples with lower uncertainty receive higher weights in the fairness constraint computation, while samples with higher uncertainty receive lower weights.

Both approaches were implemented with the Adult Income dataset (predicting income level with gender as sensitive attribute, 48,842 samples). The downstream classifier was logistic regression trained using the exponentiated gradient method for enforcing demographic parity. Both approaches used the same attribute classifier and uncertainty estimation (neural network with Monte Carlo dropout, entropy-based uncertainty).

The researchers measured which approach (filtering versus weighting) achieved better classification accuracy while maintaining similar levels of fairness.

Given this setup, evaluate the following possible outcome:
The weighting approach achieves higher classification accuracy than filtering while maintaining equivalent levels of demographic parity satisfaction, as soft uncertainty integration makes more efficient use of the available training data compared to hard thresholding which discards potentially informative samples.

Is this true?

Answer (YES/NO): NO